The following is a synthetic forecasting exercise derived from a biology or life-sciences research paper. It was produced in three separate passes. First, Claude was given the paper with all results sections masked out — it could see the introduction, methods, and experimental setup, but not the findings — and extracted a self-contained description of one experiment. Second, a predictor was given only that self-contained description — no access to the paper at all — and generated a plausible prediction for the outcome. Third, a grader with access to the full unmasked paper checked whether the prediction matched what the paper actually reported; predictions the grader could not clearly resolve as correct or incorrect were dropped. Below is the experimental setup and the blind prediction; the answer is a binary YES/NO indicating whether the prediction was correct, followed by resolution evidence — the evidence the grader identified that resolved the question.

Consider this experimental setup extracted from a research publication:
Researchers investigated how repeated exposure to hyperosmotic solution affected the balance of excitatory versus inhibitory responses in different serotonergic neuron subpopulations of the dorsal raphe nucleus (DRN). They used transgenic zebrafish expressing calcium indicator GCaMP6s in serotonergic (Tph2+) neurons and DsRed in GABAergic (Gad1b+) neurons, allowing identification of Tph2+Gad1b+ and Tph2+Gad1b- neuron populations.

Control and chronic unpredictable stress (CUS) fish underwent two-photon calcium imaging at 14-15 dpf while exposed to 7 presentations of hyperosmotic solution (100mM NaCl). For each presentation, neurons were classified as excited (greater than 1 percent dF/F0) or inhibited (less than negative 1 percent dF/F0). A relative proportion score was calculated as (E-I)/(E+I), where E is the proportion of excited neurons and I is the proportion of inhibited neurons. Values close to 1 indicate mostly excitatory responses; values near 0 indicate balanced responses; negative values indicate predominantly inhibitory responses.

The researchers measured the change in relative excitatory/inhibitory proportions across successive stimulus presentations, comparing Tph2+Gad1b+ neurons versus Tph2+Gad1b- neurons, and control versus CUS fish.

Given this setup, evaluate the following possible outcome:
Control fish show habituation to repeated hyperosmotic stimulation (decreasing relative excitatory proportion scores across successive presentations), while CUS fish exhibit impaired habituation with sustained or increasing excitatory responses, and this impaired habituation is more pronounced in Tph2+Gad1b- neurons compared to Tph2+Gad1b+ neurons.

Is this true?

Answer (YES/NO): NO